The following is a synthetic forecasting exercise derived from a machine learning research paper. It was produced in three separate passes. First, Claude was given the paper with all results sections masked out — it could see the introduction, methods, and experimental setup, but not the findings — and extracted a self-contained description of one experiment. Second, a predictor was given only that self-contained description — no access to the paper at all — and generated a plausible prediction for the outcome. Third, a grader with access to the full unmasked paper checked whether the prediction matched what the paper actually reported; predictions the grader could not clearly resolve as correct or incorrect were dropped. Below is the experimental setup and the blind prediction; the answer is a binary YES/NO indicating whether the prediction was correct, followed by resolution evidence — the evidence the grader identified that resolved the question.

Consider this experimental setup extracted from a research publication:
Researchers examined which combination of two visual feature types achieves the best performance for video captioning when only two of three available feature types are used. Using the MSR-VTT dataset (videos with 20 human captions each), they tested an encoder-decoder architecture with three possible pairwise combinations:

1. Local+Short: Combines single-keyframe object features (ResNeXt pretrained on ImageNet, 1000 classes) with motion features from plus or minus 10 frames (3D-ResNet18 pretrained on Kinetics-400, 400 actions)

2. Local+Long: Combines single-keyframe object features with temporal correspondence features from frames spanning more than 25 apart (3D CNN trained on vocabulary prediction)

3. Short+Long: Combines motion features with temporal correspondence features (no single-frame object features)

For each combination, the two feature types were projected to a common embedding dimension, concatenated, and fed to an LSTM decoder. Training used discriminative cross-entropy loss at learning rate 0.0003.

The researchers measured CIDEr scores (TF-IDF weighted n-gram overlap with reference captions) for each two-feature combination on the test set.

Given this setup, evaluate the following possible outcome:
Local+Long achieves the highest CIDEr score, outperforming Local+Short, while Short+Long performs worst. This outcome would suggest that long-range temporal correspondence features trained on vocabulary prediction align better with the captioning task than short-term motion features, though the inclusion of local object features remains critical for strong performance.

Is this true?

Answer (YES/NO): NO